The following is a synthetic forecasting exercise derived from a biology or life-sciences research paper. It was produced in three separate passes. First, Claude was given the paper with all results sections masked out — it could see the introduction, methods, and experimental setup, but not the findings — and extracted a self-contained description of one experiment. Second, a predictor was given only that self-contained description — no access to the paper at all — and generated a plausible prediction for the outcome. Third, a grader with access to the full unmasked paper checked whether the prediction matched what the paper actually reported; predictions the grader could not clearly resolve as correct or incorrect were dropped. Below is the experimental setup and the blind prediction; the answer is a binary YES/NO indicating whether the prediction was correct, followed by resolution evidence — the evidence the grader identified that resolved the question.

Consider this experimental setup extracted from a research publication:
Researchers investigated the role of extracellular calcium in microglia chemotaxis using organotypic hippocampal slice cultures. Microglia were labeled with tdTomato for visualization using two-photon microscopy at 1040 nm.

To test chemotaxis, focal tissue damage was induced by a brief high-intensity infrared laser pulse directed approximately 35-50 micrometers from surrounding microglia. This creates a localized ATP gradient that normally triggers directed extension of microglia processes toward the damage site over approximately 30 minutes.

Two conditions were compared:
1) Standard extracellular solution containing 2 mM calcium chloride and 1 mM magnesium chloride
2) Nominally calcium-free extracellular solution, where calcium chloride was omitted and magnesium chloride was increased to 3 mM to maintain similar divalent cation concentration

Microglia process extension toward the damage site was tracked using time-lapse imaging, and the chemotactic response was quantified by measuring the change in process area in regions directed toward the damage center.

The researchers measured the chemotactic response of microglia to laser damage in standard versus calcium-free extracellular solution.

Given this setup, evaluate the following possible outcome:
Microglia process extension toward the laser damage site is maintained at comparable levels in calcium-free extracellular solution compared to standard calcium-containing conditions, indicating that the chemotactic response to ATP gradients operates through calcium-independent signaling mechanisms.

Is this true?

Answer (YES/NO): NO